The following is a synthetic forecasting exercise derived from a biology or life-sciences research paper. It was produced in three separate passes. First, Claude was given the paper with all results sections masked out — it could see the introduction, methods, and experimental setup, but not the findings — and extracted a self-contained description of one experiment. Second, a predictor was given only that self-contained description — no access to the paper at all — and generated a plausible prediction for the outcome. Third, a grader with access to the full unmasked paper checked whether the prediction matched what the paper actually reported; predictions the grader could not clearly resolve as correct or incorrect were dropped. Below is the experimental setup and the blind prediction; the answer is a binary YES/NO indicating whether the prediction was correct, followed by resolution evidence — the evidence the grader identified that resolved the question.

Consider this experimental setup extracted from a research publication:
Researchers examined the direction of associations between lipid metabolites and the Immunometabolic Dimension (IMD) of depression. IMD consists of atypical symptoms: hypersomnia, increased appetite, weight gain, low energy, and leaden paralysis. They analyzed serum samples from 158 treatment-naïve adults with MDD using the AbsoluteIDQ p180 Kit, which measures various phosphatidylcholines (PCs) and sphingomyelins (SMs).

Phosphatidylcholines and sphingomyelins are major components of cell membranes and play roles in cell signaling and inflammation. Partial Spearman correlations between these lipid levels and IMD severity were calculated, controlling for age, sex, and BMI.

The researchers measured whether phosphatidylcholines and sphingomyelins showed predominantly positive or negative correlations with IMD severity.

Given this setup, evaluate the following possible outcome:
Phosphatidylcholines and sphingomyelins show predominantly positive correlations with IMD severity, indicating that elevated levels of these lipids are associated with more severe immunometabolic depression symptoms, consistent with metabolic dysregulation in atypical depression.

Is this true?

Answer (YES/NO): NO